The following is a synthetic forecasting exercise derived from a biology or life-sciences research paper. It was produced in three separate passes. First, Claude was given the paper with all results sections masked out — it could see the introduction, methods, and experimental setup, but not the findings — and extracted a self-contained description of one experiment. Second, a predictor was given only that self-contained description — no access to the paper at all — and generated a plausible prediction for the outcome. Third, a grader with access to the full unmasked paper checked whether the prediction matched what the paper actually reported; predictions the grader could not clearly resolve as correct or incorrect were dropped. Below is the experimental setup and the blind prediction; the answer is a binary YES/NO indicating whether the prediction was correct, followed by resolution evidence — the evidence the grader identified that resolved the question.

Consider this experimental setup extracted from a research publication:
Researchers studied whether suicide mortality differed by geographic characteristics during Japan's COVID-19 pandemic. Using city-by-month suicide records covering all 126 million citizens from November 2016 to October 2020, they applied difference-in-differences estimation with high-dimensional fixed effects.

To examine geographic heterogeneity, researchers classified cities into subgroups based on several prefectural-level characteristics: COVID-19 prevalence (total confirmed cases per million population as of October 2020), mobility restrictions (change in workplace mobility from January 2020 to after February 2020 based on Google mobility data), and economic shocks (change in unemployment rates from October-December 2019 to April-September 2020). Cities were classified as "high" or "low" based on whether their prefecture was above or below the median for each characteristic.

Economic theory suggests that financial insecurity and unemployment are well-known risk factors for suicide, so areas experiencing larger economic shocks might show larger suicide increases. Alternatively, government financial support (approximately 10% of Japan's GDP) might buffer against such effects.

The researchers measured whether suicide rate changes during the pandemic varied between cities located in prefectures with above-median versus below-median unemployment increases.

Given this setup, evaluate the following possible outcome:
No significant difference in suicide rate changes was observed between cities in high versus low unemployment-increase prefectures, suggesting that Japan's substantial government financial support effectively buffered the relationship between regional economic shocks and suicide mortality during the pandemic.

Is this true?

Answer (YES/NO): YES